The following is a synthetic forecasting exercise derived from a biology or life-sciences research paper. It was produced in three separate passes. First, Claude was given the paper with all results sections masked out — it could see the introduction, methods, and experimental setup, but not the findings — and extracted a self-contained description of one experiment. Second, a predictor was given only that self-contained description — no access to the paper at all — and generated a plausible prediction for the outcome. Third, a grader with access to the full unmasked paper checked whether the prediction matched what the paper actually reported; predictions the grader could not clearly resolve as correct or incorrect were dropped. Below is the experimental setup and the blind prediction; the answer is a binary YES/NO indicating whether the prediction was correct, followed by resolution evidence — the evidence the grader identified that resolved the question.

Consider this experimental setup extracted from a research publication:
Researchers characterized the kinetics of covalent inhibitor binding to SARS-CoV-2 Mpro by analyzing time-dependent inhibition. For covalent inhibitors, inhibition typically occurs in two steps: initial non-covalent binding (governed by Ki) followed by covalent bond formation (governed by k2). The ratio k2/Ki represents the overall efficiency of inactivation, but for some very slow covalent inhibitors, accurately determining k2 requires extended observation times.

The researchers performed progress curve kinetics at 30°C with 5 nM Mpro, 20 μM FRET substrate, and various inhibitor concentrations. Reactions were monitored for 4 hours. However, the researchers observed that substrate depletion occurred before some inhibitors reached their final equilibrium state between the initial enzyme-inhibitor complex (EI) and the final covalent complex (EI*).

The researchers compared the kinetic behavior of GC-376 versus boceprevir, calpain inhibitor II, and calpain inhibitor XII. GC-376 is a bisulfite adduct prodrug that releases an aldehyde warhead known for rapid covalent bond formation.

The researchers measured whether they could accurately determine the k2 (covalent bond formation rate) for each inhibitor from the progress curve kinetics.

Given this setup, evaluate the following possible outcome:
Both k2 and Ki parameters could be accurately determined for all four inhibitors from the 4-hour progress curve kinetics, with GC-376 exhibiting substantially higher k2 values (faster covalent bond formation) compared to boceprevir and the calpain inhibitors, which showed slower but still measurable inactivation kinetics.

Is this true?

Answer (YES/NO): NO